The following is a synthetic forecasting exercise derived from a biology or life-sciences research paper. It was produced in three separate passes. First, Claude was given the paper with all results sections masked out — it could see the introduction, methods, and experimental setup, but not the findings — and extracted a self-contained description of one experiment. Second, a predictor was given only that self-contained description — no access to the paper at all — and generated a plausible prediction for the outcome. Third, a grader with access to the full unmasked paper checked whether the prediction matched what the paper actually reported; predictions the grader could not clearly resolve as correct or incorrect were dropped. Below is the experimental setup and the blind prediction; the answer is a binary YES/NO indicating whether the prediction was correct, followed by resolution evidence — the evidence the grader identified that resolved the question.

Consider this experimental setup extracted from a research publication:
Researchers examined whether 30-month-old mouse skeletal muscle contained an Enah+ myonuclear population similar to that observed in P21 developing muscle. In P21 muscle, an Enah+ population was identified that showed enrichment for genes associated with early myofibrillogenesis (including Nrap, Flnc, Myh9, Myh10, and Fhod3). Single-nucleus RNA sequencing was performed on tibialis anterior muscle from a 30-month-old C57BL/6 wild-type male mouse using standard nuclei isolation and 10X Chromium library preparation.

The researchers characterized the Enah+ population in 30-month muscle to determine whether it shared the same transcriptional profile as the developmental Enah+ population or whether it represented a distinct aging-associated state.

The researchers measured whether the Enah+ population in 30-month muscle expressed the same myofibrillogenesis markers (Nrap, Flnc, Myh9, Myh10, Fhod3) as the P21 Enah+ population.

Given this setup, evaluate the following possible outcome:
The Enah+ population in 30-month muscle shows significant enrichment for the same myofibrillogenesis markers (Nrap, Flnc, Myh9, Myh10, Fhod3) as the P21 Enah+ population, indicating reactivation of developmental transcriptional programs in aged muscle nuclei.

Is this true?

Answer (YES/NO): YES